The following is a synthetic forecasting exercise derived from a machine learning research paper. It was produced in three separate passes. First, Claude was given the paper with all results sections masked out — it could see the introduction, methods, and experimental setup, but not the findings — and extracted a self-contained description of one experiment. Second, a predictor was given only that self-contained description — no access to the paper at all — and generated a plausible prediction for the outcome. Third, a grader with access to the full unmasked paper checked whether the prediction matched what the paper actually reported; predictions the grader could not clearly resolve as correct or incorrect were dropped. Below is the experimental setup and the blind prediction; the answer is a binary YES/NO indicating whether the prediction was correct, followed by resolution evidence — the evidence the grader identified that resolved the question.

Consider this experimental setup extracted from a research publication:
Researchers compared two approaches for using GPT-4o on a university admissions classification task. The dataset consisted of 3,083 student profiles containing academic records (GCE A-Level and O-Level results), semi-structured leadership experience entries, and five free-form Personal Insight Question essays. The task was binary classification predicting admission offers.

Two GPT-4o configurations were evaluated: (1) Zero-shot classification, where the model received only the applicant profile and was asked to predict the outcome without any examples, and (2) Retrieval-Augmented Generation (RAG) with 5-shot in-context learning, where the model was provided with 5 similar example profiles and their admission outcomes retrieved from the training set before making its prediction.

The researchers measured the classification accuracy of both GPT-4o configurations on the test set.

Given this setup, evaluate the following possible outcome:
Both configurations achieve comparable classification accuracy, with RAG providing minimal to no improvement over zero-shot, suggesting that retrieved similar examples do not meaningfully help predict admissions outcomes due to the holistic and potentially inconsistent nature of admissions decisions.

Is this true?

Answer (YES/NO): NO